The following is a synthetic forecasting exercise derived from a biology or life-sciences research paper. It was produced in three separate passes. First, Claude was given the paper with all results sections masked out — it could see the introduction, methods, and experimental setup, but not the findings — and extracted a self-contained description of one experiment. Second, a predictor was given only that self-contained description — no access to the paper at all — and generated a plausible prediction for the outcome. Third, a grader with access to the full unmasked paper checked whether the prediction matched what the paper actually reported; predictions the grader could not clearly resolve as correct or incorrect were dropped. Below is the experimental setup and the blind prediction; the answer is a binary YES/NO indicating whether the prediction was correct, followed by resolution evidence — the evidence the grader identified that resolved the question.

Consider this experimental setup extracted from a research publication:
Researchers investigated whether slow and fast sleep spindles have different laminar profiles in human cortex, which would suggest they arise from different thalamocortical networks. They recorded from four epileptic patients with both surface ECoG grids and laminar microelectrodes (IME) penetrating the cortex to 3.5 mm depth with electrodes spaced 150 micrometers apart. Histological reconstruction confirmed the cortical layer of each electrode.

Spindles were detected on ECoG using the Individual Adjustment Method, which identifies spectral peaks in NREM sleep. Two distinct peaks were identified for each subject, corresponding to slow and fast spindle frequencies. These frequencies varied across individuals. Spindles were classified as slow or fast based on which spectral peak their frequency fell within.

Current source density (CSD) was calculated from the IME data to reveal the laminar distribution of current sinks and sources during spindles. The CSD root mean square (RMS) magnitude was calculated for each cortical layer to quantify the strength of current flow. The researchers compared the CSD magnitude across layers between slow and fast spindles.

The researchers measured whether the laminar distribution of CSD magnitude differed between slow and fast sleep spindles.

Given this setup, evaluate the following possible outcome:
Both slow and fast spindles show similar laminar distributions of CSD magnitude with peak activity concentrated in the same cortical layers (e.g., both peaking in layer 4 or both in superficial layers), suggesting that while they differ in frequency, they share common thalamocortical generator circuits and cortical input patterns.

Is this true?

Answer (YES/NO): YES